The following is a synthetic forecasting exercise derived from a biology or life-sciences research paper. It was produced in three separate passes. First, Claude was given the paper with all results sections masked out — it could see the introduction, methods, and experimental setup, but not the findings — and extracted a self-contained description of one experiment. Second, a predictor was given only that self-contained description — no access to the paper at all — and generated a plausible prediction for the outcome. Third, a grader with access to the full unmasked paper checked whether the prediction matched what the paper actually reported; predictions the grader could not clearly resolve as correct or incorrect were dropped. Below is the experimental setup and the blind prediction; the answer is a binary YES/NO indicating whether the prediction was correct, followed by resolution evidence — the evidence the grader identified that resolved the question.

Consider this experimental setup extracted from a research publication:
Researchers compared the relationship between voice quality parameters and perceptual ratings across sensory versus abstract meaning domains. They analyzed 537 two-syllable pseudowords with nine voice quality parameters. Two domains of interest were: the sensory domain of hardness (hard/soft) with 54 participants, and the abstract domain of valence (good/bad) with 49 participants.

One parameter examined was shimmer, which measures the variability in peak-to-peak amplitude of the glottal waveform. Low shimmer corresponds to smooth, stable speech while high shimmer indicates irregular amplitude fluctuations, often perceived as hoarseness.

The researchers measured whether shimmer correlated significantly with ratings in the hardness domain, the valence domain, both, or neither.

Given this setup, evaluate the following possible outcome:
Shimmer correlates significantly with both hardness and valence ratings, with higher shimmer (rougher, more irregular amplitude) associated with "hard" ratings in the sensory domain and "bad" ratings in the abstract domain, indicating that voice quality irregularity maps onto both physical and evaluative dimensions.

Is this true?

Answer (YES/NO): YES